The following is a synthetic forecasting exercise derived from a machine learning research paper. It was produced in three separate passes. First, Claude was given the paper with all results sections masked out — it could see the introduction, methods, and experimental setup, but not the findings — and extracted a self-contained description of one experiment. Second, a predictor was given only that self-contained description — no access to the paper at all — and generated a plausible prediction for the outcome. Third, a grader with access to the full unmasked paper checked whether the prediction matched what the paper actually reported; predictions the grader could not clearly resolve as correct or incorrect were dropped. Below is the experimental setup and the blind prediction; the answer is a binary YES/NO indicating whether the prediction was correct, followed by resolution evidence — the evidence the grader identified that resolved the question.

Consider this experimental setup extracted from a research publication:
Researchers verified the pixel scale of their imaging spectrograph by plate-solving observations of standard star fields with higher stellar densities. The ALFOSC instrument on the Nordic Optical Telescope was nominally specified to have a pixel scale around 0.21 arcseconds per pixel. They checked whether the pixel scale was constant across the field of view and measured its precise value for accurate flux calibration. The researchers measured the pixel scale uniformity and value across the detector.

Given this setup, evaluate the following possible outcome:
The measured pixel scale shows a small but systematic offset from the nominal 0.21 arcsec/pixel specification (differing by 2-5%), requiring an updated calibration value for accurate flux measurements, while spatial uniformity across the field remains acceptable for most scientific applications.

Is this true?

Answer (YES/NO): NO